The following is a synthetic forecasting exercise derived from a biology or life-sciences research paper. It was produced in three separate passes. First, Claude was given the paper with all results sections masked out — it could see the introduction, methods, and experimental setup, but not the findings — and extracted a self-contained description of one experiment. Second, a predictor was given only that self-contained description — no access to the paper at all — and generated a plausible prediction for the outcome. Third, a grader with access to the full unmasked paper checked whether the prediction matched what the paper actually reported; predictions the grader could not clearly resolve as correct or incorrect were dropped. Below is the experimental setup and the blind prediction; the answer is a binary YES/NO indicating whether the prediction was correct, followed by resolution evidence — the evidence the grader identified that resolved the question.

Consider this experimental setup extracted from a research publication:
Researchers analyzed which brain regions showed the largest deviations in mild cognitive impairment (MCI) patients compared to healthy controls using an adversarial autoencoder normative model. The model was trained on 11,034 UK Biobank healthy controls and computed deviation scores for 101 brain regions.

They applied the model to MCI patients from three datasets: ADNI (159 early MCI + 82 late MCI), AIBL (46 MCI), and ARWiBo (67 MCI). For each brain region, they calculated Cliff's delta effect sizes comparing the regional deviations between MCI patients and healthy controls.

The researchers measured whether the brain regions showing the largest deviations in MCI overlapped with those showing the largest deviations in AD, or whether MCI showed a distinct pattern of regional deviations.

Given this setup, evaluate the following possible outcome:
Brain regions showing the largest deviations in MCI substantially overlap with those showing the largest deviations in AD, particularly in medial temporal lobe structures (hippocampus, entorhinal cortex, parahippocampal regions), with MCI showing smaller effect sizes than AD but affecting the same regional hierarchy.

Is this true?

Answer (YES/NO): YES